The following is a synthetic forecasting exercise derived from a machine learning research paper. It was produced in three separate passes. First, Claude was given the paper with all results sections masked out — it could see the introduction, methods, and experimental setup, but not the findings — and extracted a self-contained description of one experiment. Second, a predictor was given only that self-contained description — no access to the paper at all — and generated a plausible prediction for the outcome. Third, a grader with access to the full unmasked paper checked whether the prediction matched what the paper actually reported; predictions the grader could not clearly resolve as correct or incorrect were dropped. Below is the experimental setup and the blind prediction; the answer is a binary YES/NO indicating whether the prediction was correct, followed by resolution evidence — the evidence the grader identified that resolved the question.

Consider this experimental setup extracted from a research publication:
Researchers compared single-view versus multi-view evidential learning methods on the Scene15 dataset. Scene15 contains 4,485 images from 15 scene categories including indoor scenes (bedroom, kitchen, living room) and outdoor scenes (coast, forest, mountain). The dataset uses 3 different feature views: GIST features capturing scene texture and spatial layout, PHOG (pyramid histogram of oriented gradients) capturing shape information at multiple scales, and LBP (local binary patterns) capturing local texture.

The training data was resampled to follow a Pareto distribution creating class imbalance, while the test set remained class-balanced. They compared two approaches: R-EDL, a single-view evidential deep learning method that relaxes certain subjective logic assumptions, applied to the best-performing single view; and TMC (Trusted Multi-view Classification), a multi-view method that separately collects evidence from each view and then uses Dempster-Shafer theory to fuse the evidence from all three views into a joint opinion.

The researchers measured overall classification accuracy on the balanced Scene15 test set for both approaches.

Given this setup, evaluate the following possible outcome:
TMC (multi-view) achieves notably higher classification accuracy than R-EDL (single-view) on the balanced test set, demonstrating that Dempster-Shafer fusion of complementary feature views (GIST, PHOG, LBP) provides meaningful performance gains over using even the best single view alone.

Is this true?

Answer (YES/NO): NO